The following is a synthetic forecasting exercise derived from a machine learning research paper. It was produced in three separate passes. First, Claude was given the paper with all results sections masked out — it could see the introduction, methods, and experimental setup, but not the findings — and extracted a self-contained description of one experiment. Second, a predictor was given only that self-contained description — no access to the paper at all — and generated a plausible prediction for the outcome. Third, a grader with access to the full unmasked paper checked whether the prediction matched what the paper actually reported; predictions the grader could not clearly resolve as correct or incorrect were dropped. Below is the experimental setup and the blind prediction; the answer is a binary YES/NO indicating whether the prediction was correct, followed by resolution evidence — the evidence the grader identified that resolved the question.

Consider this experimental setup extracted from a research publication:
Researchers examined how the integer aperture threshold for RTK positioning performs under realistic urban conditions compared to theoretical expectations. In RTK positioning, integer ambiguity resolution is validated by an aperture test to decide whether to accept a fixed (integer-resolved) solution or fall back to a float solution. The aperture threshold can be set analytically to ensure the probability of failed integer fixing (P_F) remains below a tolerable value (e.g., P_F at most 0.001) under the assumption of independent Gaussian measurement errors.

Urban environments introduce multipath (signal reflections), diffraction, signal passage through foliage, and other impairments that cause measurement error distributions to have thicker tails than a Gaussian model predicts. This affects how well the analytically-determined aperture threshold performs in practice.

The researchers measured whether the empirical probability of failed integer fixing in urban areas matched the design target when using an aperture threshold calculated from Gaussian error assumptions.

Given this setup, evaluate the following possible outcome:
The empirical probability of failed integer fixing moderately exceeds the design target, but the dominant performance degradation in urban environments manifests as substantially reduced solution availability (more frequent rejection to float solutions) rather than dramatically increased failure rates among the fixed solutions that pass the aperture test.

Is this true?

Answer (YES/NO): NO